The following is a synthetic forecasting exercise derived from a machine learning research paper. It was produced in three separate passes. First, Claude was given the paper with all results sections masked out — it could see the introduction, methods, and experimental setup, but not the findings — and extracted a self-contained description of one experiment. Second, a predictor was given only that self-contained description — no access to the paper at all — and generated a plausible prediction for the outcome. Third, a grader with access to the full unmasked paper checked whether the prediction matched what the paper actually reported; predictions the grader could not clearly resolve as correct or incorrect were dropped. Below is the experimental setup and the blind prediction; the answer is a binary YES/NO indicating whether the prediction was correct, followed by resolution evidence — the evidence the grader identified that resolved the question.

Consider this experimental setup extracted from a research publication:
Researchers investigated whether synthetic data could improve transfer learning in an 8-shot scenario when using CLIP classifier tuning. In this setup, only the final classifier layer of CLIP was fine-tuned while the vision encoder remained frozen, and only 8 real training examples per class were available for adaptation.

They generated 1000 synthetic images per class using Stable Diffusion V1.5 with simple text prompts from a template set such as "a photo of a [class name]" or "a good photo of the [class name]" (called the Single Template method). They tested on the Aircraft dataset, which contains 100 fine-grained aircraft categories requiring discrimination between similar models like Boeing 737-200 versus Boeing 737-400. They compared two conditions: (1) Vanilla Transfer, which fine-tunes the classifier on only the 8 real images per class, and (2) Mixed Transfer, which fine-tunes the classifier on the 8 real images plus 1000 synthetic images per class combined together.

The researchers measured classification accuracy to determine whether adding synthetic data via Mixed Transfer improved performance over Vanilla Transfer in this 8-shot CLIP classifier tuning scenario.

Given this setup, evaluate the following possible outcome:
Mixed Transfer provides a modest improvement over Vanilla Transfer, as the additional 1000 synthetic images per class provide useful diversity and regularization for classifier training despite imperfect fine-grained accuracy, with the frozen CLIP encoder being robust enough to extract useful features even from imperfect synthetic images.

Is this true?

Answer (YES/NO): NO